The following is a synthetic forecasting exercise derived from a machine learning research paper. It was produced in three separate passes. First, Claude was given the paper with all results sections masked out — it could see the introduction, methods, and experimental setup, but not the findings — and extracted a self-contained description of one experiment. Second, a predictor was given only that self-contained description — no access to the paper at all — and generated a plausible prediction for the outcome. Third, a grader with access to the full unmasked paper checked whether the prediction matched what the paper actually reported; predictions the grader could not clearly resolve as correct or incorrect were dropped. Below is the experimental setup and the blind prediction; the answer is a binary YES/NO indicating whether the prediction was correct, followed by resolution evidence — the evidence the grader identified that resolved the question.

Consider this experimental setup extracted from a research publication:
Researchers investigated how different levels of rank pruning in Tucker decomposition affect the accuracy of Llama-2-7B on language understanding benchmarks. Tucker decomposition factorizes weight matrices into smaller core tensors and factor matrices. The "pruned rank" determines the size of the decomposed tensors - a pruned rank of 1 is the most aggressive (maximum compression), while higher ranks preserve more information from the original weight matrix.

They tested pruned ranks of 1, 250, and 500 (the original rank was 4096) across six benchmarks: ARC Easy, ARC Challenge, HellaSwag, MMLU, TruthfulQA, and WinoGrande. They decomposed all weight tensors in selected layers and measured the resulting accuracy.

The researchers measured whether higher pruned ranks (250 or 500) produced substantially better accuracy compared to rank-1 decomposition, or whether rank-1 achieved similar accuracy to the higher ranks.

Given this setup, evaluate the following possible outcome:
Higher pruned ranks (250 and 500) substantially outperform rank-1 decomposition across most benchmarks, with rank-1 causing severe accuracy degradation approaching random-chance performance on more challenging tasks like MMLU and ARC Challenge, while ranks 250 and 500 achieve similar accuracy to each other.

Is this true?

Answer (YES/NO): NO